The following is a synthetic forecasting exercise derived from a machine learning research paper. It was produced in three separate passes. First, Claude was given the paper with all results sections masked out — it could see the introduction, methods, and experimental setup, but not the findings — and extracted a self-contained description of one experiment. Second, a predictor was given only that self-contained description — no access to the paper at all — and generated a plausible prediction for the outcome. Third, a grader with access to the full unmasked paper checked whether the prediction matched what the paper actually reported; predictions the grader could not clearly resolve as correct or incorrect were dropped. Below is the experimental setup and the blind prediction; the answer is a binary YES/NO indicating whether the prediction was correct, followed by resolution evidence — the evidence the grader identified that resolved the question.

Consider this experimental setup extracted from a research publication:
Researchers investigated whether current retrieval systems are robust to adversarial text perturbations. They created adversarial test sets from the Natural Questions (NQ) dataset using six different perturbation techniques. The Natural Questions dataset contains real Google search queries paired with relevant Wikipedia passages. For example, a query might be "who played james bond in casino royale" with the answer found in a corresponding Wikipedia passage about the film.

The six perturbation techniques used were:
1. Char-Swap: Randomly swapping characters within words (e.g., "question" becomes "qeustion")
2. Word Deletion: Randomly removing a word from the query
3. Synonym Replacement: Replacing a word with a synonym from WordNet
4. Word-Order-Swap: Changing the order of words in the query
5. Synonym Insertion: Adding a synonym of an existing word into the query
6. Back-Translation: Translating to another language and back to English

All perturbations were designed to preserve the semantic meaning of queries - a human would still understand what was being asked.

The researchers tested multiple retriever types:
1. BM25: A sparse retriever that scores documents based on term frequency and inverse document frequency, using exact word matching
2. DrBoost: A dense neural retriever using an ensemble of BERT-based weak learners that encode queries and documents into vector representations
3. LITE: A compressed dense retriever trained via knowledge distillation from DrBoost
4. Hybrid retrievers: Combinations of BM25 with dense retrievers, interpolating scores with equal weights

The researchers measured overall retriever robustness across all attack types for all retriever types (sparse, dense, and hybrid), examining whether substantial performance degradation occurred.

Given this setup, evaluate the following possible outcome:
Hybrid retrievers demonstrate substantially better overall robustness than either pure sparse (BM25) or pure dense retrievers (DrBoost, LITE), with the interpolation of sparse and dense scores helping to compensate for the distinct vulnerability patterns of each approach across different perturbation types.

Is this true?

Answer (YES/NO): YES